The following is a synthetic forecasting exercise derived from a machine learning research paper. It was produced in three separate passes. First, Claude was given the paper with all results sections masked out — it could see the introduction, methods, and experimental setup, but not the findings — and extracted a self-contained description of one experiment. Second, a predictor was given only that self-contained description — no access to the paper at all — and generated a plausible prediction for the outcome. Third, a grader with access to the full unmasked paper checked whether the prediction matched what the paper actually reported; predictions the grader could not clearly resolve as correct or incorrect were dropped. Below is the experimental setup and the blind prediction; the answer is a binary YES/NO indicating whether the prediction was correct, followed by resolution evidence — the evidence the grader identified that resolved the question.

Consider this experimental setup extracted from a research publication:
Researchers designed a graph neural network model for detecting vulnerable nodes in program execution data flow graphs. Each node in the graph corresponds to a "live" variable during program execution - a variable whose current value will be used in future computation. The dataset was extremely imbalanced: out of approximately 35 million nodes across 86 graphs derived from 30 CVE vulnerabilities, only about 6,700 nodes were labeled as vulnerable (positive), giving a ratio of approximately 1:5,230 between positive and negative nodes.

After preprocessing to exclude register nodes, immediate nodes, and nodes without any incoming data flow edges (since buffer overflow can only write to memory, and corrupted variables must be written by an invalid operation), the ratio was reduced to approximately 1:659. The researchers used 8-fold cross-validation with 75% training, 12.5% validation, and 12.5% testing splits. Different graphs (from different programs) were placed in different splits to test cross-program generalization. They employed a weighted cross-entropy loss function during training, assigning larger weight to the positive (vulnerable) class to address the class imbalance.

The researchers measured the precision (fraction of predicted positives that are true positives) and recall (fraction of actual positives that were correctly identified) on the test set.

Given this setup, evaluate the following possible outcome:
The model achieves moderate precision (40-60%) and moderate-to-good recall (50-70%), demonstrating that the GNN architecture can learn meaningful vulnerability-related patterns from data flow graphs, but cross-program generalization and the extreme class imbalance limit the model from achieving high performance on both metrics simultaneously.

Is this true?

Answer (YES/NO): NO